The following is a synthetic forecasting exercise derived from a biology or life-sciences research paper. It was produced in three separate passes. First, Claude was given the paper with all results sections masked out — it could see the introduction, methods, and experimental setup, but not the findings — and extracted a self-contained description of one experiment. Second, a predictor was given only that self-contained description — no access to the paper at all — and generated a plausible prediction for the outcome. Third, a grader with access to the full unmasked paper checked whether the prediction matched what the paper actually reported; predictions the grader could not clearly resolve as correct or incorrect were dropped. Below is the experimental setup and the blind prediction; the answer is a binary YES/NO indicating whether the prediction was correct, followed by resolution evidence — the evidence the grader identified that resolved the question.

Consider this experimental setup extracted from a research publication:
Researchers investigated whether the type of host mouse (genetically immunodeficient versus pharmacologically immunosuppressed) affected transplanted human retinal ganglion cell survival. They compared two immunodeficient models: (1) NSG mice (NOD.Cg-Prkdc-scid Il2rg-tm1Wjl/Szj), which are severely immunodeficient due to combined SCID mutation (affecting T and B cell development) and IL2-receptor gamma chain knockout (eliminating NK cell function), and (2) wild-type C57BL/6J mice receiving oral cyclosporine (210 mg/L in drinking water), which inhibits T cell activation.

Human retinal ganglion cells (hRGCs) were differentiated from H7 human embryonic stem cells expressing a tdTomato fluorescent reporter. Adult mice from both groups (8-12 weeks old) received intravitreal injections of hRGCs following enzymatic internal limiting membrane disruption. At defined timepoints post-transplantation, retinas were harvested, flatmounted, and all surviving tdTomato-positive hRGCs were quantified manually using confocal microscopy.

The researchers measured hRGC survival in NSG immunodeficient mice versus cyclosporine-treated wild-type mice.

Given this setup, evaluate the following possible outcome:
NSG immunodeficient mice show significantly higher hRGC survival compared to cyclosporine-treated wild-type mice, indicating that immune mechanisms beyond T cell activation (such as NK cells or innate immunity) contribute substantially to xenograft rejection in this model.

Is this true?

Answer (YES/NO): NO